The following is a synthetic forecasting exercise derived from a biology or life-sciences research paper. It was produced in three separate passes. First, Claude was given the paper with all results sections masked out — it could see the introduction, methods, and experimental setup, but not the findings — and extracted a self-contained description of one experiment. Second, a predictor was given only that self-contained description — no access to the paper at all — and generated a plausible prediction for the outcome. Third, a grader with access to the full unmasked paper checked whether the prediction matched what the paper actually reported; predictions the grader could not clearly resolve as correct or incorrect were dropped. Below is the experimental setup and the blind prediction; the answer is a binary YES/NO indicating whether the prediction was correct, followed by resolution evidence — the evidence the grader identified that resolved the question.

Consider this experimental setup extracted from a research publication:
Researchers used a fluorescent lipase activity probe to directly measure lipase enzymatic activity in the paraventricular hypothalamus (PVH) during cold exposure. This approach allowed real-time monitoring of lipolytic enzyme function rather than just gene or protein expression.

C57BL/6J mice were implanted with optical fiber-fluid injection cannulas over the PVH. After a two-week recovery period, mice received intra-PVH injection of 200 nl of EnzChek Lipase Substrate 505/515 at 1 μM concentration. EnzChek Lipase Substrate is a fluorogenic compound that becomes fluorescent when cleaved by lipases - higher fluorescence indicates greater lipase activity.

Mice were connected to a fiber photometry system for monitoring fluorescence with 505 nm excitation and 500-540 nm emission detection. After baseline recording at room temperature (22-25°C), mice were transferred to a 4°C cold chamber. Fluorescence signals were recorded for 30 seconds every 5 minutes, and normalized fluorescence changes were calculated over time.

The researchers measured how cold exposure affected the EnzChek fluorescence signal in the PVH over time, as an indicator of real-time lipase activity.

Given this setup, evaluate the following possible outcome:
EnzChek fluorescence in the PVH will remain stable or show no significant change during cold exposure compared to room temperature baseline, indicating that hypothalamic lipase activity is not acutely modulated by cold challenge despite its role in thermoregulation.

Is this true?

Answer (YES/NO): NO